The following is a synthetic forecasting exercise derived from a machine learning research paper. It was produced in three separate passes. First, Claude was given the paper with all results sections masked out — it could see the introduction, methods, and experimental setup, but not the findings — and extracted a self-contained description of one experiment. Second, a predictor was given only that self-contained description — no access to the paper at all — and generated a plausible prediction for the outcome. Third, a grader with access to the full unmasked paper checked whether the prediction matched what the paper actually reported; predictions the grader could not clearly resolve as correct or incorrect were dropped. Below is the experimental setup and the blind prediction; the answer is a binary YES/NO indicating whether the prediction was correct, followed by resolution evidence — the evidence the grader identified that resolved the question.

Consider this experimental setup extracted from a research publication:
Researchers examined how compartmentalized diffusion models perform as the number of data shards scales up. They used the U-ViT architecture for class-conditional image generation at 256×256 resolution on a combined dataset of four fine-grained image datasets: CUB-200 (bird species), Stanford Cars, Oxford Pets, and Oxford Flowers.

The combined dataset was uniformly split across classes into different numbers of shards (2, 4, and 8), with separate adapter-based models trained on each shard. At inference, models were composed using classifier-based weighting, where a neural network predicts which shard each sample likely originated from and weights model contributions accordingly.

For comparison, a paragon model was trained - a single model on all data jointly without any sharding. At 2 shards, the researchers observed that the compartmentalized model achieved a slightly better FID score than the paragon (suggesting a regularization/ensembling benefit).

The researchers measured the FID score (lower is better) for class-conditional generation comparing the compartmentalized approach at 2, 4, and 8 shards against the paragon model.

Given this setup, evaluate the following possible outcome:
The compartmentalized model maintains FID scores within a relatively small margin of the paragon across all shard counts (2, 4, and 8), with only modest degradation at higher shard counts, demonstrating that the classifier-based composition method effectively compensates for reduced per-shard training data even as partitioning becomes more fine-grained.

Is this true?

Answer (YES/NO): YES